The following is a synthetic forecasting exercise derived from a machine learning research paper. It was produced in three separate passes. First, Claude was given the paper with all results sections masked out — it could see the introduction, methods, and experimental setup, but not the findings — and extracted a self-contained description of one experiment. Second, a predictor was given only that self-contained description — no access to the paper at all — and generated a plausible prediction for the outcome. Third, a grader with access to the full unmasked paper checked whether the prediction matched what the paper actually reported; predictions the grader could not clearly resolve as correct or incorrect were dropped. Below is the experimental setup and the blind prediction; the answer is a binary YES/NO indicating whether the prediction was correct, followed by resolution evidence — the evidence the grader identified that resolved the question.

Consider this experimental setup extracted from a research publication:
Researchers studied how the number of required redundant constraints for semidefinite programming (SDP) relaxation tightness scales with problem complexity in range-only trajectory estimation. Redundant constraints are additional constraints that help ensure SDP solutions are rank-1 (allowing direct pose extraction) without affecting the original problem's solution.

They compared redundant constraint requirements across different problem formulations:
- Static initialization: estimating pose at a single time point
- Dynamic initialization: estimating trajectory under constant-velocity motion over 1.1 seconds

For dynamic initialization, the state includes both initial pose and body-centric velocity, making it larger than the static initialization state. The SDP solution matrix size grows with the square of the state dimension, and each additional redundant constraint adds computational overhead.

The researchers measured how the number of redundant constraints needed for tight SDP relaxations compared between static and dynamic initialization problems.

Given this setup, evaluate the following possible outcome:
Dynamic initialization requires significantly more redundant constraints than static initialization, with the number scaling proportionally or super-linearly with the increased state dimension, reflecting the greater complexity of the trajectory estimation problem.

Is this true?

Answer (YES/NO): YES